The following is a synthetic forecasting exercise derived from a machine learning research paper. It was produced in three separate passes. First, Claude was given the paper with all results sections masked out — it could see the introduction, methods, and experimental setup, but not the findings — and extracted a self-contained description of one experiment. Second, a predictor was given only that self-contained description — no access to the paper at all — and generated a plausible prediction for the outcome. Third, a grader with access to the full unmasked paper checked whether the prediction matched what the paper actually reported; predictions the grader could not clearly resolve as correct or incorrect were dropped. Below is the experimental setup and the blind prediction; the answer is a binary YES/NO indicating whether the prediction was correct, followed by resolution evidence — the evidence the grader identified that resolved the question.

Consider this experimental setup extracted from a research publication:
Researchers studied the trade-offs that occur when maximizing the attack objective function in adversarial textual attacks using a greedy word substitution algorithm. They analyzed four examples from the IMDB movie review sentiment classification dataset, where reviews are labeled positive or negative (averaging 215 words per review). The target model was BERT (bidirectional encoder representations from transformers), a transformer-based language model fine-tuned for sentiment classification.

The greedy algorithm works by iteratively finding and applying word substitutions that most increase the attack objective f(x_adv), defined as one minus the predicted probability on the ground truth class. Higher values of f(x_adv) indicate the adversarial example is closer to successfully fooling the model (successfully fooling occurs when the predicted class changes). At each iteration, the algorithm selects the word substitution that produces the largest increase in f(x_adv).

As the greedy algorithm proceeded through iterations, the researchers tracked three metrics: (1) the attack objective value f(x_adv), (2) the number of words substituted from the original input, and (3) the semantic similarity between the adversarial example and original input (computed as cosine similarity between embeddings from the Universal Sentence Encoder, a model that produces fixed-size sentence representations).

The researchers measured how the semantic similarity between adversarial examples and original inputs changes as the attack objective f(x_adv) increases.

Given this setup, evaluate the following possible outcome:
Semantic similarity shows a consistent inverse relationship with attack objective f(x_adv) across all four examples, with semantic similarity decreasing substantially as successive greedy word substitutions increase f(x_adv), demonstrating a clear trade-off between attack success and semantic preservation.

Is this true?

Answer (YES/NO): YES